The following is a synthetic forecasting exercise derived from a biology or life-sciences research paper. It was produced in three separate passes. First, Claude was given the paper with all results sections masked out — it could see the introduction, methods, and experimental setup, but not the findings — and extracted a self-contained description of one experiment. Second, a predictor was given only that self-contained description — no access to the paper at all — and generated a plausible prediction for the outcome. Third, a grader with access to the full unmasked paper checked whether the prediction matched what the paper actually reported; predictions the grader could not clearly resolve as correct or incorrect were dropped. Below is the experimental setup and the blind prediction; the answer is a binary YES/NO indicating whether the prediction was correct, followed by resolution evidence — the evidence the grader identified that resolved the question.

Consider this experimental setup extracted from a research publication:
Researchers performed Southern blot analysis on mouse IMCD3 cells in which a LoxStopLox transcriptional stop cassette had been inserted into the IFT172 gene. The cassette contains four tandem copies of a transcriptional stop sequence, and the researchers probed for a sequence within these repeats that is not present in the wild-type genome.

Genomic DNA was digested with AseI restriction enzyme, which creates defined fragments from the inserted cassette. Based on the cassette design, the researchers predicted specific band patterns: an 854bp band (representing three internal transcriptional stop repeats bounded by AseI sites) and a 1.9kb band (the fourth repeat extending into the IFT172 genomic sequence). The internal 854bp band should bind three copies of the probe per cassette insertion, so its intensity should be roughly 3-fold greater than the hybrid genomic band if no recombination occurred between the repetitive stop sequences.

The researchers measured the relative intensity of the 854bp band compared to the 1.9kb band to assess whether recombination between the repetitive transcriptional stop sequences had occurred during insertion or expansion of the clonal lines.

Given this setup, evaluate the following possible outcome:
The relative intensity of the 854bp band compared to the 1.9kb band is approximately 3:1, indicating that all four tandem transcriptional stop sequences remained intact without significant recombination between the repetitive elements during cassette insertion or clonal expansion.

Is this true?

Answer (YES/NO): YES